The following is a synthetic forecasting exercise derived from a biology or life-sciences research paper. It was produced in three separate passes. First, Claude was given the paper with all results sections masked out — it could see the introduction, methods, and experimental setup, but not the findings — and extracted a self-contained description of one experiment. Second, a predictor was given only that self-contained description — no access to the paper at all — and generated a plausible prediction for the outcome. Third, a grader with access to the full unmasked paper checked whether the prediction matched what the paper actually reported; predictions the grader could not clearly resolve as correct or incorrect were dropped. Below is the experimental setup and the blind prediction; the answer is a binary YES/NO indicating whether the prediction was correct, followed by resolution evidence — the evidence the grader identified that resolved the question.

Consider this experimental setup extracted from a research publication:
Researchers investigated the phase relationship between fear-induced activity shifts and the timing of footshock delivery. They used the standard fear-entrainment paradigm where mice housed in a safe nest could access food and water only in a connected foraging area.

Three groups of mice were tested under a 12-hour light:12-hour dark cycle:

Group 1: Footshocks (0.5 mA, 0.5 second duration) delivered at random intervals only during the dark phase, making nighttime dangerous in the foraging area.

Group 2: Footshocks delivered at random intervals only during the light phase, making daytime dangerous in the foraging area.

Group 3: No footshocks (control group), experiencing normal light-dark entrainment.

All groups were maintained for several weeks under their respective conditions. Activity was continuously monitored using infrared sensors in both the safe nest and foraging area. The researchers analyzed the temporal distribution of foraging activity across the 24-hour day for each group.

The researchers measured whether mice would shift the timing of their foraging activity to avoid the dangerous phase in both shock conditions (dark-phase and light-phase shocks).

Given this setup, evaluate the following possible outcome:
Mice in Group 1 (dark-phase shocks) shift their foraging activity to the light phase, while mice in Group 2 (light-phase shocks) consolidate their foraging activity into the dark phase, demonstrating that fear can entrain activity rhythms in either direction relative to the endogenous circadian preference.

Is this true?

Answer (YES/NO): NO